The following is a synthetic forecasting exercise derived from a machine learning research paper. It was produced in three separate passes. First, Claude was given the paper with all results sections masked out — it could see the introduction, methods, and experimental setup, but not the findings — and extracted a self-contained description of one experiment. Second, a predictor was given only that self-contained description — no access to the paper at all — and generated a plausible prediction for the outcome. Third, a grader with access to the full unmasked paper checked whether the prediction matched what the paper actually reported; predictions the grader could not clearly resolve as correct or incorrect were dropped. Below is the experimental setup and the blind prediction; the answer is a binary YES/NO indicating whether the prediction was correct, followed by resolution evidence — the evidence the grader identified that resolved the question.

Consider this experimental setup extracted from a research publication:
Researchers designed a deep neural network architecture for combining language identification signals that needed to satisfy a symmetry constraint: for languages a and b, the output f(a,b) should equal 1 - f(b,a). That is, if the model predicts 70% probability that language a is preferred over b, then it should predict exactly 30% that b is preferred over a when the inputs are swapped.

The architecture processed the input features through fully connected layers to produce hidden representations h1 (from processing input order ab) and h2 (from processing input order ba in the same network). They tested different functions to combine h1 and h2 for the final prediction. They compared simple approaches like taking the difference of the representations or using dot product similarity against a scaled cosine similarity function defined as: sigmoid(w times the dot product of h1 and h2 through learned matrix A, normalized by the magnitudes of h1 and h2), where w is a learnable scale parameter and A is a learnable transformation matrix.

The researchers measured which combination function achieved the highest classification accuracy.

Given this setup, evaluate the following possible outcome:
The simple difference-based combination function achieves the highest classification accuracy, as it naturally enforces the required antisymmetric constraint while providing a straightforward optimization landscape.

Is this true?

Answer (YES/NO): NO